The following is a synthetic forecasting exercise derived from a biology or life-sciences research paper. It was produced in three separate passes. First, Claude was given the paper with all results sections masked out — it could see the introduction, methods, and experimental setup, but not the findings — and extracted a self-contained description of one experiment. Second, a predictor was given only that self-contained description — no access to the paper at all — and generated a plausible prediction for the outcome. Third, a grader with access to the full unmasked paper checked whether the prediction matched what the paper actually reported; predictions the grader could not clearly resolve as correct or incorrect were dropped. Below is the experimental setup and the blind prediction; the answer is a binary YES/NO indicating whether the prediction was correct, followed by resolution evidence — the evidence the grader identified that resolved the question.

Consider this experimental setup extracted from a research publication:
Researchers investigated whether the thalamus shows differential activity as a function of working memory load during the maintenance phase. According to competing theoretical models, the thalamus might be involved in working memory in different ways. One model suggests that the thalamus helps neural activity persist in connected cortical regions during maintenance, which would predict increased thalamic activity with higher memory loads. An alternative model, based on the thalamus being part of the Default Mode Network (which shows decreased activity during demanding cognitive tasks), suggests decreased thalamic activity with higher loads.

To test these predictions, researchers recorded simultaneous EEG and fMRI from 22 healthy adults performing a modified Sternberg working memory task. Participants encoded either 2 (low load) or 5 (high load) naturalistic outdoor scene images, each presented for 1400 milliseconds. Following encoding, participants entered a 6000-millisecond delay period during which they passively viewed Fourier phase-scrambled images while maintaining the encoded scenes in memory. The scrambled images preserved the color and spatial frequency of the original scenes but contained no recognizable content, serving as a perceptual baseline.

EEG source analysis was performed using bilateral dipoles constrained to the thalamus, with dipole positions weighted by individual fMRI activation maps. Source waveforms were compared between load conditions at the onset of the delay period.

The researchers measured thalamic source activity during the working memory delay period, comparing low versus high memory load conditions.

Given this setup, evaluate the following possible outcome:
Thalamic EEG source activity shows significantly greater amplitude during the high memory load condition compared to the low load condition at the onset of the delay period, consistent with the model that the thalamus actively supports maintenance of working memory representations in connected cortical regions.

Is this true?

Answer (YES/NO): NO